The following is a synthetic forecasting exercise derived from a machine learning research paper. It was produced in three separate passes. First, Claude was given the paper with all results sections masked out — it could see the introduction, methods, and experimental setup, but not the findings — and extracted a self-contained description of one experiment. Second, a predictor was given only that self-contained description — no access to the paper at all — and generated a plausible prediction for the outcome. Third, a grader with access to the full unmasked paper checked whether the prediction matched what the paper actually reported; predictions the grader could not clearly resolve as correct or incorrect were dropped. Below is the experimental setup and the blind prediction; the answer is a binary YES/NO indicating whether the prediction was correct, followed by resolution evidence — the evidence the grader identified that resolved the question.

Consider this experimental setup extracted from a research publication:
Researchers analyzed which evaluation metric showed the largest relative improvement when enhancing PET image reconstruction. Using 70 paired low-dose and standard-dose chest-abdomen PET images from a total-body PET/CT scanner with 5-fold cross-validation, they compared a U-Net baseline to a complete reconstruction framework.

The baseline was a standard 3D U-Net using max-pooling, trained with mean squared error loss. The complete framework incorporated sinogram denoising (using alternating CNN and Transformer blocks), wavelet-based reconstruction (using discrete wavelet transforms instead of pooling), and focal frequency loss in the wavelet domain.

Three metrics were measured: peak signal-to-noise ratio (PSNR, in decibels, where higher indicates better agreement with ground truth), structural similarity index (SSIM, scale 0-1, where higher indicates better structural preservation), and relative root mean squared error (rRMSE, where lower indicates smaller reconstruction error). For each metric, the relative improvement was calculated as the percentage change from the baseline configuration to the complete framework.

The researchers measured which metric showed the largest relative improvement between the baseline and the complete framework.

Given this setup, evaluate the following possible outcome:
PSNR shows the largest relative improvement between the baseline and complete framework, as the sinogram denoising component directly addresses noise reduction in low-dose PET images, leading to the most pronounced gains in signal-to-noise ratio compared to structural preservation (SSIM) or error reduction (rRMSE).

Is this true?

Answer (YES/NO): NO